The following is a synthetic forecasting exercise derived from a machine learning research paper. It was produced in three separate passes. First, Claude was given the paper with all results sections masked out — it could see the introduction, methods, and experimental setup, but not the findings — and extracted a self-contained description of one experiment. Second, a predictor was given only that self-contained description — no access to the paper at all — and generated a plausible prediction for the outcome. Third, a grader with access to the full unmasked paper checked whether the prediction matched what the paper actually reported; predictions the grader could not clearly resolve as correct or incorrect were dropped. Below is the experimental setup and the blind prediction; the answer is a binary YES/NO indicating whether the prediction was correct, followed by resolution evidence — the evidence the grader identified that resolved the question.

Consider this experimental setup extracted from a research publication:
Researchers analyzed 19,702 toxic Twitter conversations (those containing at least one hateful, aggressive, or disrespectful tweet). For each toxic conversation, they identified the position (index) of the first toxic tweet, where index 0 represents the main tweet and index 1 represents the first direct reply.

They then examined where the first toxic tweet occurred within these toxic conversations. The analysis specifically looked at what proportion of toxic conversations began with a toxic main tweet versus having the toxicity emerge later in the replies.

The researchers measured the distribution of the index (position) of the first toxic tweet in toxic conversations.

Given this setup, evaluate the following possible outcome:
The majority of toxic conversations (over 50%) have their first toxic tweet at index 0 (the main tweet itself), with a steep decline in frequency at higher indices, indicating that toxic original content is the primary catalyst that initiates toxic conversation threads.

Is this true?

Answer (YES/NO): NO